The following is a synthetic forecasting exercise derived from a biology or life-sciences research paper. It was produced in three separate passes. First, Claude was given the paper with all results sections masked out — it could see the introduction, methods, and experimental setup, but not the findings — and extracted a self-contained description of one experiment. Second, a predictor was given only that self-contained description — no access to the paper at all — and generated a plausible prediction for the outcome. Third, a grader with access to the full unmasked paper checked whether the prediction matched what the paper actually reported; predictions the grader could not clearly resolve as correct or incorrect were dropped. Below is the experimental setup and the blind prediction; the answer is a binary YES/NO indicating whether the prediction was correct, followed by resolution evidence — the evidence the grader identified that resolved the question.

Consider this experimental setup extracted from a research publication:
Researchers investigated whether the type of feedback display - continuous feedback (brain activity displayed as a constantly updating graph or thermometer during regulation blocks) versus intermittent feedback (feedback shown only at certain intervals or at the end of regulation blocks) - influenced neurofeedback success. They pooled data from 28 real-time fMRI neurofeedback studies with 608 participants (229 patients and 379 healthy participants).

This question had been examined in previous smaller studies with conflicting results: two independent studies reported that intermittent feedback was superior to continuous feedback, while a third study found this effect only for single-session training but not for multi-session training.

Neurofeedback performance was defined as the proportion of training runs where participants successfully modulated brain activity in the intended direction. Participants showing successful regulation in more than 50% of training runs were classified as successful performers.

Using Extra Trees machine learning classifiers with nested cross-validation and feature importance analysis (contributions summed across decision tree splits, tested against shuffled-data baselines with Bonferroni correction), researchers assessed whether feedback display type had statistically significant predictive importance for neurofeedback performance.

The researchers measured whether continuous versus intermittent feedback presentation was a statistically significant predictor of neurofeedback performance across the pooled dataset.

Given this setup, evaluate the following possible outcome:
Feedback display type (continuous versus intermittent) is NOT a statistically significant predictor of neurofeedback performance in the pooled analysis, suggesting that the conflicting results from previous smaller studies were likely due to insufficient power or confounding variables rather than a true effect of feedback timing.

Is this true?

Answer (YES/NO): NO